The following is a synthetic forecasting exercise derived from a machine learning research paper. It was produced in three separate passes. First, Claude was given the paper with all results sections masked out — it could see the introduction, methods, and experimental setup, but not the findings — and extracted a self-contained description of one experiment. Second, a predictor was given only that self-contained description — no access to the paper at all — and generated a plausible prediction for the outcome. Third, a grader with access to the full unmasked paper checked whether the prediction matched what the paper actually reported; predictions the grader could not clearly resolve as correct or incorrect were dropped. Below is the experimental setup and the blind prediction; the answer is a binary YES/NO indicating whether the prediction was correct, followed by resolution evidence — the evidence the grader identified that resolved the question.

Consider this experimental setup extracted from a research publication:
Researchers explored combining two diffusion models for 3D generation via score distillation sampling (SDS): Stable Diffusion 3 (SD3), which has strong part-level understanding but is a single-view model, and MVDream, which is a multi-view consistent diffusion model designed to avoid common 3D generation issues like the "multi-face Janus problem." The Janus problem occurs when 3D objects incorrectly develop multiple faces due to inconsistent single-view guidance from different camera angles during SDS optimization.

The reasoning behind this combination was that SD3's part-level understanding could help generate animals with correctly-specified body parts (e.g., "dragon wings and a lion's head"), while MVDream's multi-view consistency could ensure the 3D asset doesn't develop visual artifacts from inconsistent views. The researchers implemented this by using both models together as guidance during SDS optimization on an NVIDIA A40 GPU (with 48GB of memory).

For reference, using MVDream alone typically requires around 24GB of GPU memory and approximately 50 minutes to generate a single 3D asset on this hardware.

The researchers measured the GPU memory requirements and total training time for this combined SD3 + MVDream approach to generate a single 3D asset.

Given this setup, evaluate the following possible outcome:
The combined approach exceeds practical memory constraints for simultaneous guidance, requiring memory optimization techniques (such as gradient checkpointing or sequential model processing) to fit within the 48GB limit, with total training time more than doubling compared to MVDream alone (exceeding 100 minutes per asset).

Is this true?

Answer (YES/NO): NO